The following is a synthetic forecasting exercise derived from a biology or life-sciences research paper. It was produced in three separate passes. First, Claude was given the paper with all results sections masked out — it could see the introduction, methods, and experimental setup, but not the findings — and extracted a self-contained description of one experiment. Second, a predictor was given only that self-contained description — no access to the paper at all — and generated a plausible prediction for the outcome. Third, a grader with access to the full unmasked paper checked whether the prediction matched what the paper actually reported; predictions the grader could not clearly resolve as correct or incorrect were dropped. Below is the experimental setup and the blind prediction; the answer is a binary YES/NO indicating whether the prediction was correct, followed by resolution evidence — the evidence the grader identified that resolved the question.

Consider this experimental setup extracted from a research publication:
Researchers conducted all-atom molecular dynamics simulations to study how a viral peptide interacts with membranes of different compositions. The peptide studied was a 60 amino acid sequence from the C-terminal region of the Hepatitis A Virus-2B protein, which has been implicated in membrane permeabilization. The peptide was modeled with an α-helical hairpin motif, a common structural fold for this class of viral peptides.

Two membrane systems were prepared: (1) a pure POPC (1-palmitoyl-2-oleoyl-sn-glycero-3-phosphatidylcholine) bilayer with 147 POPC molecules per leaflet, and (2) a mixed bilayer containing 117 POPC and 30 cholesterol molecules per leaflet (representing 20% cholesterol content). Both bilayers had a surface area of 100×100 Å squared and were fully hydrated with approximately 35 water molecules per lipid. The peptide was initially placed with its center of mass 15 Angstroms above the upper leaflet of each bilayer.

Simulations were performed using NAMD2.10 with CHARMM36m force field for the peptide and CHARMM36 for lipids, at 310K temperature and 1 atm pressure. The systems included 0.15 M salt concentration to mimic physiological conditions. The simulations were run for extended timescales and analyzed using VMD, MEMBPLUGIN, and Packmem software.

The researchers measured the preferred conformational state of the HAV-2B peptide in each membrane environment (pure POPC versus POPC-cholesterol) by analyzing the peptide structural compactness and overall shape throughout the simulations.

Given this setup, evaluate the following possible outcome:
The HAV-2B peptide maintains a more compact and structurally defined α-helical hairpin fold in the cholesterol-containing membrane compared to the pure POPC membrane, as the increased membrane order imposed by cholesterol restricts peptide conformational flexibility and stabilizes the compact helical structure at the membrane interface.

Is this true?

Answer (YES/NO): NO